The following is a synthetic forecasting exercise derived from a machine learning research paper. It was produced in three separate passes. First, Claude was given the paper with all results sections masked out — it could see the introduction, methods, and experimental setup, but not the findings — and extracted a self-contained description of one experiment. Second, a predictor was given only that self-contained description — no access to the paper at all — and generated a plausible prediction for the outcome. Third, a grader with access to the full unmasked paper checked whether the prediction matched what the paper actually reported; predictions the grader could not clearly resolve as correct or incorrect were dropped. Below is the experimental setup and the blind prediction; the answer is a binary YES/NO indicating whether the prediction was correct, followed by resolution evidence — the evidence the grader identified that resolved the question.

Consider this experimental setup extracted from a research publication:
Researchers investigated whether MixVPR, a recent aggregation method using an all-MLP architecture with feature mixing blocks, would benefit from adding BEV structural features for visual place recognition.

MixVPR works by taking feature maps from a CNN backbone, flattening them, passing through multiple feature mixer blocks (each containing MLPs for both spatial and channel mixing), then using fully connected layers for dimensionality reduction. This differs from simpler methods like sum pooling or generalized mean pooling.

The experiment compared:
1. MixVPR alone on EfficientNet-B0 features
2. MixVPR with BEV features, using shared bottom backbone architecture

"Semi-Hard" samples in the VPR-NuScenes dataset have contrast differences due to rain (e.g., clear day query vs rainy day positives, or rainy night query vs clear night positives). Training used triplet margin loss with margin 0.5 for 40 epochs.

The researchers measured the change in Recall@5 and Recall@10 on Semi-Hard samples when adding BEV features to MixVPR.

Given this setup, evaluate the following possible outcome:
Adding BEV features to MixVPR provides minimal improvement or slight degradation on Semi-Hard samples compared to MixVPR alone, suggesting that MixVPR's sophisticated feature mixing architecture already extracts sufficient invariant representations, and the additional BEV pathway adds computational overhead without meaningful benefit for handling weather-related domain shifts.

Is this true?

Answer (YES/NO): YES